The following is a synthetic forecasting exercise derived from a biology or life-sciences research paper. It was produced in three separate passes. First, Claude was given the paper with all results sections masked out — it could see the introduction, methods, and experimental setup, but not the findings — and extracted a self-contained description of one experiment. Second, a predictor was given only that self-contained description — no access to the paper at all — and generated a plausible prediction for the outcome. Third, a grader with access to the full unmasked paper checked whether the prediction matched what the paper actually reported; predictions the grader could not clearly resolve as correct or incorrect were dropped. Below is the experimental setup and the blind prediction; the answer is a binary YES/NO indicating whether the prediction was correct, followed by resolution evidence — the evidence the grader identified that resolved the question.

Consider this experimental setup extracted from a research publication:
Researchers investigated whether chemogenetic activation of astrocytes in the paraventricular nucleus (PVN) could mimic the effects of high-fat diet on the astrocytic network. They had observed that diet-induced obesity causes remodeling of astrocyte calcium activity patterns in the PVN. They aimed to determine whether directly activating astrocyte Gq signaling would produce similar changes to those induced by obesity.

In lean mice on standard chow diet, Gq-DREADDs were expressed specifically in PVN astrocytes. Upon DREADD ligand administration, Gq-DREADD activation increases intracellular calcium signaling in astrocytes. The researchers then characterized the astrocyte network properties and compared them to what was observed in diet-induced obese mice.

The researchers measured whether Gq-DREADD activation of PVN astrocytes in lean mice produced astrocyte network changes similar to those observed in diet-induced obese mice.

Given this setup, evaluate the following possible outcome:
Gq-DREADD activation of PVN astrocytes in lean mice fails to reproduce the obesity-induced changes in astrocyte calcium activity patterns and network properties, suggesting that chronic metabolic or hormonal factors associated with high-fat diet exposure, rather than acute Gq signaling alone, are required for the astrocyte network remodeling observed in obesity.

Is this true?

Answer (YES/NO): NO